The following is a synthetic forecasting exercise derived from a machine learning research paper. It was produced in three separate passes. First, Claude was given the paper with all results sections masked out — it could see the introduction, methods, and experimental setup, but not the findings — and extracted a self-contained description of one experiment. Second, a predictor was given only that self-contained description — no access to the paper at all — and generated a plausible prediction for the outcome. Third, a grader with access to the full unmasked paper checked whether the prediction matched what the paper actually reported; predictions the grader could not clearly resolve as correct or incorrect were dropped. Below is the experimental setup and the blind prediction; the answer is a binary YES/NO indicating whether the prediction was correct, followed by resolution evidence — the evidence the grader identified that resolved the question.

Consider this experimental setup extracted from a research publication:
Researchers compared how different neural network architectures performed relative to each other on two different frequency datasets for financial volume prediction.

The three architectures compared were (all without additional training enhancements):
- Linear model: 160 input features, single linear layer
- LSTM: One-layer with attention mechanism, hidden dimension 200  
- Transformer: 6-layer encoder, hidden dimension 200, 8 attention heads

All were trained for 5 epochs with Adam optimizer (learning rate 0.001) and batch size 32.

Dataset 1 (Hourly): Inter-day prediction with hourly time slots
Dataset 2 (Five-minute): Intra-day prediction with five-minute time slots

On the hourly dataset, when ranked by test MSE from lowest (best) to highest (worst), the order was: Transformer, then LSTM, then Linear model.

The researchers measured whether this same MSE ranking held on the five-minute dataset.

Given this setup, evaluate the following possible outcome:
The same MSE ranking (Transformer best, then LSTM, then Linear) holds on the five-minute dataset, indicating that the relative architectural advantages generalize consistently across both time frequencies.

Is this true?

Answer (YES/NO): YES